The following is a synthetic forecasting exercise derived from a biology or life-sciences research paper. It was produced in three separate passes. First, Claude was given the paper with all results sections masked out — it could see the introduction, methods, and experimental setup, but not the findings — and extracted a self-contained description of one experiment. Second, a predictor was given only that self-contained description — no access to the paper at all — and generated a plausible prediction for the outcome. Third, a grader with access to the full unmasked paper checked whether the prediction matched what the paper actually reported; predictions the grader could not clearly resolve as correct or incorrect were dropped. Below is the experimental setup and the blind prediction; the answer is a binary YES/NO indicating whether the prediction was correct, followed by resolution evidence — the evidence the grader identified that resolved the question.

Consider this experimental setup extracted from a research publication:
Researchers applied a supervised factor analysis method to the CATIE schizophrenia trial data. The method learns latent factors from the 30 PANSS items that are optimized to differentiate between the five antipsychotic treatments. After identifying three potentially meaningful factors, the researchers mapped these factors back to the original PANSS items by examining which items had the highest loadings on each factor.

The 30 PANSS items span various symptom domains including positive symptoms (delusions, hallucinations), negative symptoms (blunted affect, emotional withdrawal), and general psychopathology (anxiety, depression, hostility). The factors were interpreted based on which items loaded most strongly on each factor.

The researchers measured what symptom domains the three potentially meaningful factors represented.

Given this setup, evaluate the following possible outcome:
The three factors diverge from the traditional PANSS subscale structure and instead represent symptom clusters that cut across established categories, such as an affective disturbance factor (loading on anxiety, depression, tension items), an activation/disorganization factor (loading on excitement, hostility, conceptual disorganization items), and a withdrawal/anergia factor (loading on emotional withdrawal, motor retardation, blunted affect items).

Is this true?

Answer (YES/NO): NO